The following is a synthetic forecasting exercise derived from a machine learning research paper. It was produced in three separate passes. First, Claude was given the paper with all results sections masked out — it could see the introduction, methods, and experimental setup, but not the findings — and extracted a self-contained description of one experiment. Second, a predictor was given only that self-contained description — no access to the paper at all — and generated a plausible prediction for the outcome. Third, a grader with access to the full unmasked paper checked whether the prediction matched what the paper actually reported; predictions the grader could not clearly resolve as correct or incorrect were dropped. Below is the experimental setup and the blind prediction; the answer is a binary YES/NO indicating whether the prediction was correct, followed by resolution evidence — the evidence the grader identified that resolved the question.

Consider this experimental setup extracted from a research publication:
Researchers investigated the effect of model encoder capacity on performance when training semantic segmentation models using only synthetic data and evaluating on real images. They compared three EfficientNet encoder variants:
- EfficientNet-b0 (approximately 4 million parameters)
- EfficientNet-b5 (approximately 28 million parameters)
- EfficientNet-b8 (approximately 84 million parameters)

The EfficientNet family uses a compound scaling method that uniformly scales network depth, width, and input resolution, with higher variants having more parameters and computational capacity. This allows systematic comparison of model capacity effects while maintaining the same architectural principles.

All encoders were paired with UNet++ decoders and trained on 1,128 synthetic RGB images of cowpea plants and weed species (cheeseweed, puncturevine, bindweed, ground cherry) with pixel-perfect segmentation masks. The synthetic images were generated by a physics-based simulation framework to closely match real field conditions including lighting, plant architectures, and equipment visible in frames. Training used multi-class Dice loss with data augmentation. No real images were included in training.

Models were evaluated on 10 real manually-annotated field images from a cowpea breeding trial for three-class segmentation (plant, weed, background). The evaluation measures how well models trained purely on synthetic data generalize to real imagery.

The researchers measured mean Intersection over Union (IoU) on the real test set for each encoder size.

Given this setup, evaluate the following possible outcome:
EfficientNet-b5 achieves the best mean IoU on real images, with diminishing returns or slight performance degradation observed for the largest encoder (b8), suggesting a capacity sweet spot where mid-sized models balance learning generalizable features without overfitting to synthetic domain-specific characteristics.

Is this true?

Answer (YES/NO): NO